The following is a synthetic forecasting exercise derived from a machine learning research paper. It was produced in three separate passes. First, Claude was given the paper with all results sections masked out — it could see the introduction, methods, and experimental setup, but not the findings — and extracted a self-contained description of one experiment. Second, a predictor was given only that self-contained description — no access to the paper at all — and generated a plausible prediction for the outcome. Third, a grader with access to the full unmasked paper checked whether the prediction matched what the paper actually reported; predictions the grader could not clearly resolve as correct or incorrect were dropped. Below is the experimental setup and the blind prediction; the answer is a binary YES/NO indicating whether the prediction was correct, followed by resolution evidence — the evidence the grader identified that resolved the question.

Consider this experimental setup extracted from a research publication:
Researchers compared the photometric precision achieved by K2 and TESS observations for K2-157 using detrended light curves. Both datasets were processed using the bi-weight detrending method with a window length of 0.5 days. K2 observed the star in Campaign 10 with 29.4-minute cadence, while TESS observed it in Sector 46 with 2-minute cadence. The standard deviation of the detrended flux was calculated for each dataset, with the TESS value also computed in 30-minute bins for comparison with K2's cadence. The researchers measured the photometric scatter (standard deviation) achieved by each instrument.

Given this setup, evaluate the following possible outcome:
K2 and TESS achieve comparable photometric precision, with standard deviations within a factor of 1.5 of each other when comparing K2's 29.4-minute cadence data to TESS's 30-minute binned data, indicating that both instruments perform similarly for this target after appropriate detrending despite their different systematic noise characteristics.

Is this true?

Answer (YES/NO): NO